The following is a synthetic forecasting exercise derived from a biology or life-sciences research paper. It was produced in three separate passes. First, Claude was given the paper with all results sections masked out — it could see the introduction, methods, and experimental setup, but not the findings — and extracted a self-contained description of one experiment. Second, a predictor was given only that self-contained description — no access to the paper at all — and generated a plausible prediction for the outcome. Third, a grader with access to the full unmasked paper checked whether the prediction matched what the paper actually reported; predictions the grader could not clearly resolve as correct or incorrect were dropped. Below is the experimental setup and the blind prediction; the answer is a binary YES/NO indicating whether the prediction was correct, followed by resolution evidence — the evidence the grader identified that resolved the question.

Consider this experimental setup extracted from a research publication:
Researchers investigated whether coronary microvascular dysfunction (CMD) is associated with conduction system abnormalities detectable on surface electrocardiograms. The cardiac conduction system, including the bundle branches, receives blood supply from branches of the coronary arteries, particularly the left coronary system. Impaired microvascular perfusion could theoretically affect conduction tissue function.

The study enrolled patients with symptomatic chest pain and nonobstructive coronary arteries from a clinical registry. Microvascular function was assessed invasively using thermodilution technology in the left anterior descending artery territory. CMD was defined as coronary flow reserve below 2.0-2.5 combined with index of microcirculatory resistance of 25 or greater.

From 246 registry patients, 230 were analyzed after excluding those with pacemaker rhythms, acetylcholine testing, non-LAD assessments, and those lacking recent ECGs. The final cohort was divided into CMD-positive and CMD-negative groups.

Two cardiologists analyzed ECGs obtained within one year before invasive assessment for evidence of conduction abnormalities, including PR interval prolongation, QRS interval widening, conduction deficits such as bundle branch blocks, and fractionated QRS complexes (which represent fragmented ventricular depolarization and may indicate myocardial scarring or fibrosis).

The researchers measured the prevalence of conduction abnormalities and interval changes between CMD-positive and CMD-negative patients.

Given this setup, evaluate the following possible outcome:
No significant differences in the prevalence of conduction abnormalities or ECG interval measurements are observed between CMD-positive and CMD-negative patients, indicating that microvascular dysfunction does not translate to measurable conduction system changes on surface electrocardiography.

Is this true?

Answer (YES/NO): YES